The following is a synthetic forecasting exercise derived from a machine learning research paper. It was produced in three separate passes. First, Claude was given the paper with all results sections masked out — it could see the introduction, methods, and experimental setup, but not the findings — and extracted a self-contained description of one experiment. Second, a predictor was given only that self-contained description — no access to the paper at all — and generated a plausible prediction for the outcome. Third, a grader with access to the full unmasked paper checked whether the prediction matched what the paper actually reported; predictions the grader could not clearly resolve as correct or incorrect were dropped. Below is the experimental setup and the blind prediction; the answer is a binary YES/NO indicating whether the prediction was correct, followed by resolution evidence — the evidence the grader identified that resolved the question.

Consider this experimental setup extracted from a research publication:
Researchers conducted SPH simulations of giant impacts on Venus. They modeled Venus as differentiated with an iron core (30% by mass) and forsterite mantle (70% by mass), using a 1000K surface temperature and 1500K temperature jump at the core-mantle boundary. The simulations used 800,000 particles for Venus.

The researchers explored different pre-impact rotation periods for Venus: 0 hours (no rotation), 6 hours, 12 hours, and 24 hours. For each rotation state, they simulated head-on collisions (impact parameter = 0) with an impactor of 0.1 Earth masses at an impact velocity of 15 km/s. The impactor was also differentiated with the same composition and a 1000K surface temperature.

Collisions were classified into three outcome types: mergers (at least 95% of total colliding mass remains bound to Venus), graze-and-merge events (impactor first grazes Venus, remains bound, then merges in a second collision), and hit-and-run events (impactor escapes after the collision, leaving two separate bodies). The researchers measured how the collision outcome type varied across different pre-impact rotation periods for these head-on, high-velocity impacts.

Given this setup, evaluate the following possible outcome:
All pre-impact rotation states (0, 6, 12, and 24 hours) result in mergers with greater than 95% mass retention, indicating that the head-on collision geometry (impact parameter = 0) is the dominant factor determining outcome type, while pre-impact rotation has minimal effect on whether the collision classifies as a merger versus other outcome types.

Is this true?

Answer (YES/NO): YES